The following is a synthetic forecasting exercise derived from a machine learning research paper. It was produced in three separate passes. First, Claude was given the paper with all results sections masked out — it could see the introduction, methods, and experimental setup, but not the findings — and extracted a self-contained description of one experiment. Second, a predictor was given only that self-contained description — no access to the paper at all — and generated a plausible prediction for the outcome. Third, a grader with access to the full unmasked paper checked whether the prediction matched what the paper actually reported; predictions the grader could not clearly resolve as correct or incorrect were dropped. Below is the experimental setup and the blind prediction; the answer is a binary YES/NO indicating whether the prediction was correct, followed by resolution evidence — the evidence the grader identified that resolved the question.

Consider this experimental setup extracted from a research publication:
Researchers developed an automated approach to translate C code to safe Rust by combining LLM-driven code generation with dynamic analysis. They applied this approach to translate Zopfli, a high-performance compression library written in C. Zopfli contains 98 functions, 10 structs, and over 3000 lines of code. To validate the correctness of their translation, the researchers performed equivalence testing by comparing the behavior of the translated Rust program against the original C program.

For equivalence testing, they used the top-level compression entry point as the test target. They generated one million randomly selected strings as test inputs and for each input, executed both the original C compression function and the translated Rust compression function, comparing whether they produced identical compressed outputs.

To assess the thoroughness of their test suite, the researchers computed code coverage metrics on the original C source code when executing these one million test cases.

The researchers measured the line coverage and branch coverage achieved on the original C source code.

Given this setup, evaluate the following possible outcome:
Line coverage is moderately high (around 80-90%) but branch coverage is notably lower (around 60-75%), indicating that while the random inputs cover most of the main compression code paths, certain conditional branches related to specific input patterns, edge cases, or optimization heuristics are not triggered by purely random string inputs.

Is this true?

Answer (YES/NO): NO